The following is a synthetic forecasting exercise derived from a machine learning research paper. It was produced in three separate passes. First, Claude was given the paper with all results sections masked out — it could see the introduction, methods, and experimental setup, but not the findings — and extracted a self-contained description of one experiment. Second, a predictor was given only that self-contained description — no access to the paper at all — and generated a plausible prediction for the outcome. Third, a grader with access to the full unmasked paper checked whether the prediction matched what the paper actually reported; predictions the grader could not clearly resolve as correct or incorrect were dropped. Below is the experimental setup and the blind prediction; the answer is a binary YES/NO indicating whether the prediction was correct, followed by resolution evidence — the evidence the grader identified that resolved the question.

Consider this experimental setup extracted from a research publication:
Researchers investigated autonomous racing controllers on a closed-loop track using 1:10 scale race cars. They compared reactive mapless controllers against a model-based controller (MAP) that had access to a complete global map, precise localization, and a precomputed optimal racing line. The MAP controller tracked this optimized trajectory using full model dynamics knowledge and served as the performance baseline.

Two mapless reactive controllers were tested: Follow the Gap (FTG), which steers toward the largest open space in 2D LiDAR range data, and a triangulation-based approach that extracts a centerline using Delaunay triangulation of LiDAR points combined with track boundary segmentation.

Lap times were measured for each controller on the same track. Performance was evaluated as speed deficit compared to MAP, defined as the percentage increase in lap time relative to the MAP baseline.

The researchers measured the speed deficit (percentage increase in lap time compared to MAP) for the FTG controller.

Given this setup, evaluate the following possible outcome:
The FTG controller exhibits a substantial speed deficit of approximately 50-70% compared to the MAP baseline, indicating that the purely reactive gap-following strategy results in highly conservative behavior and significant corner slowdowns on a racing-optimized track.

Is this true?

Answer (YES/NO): NO